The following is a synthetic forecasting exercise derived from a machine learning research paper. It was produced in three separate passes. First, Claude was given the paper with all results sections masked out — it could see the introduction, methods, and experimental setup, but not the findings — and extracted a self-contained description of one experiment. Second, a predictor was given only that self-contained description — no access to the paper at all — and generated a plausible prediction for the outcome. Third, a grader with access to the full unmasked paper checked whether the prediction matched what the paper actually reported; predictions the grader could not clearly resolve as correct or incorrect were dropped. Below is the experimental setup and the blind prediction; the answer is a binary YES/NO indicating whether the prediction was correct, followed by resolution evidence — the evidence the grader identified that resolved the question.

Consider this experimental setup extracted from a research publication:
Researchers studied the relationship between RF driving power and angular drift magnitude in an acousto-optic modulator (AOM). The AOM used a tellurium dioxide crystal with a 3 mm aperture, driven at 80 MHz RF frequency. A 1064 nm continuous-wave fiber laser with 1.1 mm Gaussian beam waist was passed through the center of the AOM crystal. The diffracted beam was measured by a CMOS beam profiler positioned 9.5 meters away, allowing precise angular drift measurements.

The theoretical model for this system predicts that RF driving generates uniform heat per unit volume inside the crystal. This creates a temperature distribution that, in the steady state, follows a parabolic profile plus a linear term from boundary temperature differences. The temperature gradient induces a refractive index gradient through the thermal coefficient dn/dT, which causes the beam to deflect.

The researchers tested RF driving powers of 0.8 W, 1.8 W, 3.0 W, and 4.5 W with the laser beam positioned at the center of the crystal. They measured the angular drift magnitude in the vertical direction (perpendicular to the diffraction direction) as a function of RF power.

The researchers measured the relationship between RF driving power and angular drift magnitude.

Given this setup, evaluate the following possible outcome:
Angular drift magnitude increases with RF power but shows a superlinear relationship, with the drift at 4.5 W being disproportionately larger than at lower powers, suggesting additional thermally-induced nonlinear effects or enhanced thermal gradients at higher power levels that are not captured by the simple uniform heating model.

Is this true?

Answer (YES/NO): NO